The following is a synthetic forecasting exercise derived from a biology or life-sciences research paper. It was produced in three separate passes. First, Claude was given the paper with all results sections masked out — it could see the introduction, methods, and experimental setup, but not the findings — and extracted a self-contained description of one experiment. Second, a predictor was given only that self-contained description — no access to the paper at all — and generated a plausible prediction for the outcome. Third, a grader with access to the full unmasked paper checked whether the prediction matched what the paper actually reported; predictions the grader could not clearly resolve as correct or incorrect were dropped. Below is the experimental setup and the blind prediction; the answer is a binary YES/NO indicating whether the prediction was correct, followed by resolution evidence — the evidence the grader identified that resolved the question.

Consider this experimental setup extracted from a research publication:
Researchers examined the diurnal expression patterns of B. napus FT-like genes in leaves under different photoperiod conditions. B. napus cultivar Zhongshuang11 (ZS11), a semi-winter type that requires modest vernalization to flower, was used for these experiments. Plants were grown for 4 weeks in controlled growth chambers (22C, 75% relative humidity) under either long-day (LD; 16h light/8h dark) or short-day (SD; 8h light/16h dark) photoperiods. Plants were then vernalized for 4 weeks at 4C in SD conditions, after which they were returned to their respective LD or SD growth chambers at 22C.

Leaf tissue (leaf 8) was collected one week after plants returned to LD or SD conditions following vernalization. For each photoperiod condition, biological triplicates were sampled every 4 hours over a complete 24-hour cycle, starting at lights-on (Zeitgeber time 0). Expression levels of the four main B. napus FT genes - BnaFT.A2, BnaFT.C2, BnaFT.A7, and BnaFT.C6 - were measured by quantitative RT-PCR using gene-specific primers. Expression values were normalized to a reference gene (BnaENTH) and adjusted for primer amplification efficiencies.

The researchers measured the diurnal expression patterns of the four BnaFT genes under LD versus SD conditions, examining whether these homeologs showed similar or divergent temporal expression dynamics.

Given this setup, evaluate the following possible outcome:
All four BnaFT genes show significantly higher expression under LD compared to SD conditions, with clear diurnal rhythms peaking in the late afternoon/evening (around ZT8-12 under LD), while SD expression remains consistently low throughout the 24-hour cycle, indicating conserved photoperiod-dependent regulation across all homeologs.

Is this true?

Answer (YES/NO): NO